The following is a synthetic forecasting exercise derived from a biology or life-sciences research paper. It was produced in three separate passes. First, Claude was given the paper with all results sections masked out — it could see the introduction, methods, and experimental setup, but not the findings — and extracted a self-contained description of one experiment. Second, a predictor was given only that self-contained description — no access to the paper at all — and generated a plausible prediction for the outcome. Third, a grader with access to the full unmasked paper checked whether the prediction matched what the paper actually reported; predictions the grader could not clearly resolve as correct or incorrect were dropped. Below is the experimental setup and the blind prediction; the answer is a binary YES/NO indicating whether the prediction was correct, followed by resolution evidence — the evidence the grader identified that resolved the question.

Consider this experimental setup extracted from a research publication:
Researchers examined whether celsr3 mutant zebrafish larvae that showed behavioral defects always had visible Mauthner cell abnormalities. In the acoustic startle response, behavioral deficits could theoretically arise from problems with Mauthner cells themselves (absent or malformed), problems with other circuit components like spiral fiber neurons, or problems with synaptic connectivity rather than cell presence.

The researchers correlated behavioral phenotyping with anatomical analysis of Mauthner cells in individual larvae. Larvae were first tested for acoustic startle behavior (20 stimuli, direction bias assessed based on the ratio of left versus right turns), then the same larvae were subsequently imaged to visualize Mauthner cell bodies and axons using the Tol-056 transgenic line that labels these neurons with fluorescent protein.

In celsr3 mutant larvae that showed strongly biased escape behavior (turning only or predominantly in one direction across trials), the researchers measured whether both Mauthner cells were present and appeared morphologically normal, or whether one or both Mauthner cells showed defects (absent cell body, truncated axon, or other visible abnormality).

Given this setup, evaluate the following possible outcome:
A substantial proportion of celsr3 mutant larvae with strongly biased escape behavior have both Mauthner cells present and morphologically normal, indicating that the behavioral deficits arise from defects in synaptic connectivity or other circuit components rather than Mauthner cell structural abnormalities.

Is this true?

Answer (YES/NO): YES